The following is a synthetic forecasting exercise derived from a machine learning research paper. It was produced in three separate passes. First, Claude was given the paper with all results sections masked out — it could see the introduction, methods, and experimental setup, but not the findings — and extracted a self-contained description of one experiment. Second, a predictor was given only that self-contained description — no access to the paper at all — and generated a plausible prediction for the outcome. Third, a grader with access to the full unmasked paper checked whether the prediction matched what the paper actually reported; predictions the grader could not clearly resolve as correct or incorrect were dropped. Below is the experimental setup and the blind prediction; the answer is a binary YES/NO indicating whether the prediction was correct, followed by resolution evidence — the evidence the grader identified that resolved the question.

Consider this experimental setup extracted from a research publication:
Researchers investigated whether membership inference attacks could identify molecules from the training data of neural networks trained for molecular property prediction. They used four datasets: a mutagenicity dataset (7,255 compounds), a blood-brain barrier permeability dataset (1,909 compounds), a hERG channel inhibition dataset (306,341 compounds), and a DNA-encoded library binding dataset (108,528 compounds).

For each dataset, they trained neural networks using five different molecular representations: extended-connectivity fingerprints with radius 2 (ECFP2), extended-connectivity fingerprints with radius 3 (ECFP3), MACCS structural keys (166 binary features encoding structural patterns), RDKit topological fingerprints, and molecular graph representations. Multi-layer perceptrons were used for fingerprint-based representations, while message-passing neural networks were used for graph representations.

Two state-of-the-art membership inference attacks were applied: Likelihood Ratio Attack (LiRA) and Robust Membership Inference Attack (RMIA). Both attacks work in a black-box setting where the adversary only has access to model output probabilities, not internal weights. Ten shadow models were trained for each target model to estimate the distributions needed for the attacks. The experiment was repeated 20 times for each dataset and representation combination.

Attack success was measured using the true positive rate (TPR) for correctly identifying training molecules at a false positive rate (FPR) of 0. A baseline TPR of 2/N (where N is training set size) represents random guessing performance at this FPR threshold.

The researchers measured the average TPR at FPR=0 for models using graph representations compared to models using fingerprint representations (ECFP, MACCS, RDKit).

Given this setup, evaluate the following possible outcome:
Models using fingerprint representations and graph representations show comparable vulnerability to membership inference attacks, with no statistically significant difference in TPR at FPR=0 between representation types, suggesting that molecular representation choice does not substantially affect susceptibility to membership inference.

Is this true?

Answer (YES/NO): NO